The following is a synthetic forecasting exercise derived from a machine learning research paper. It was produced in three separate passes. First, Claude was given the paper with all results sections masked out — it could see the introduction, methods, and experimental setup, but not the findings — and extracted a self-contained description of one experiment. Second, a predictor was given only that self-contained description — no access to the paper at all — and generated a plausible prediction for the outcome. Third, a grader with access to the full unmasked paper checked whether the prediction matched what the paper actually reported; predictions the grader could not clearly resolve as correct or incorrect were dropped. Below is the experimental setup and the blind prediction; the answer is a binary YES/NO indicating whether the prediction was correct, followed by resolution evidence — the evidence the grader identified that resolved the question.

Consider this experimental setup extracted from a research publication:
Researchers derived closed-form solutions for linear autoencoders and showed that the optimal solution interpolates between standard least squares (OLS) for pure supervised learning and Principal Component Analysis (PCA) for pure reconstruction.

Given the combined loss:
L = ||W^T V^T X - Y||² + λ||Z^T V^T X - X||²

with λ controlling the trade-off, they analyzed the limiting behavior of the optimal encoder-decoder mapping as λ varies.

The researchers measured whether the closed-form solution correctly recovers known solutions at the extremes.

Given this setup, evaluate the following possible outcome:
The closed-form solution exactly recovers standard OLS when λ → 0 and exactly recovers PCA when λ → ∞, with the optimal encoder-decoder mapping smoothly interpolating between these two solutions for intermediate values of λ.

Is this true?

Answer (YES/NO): YES